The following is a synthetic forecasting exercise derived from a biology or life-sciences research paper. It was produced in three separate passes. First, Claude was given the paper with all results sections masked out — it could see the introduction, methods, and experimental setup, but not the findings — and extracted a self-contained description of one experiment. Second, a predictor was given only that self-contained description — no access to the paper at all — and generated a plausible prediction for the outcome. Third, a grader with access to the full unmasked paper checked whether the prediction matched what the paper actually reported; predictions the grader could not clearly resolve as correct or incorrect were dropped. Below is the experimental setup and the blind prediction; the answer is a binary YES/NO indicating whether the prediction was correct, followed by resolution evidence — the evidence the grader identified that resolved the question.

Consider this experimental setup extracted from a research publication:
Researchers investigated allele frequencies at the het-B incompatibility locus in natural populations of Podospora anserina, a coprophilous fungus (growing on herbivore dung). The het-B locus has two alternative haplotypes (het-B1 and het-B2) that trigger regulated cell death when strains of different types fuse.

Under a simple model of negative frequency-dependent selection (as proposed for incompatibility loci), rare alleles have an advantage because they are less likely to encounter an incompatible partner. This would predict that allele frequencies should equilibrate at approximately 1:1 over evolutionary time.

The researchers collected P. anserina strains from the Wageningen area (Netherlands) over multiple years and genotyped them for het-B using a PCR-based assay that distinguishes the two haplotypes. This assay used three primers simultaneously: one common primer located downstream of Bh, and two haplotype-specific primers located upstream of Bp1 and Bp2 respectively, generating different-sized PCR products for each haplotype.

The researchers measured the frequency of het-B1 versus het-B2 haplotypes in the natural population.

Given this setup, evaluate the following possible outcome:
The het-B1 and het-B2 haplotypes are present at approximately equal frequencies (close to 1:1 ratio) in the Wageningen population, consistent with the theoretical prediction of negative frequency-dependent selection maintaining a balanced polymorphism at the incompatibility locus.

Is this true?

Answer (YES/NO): NO